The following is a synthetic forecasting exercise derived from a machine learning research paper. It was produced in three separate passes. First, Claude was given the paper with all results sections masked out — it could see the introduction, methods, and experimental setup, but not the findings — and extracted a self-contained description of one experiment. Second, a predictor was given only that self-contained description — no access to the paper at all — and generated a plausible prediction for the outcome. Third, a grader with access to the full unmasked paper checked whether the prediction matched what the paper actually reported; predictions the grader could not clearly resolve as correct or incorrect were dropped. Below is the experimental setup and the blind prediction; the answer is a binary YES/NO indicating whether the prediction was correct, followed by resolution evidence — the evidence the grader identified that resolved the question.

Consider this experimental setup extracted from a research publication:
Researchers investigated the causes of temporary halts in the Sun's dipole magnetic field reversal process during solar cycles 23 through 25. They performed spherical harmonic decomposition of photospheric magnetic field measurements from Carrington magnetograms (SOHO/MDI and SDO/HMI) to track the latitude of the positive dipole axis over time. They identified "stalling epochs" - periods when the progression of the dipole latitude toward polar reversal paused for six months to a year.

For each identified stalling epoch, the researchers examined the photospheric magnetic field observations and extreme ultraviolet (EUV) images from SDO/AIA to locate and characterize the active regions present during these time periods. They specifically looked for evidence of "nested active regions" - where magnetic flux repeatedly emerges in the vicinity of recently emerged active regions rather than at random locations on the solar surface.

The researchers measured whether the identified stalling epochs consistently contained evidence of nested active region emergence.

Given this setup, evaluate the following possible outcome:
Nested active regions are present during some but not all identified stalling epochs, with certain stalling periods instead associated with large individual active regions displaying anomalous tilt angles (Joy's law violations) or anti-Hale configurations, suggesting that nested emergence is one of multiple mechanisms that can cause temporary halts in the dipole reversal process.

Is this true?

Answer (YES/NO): NO